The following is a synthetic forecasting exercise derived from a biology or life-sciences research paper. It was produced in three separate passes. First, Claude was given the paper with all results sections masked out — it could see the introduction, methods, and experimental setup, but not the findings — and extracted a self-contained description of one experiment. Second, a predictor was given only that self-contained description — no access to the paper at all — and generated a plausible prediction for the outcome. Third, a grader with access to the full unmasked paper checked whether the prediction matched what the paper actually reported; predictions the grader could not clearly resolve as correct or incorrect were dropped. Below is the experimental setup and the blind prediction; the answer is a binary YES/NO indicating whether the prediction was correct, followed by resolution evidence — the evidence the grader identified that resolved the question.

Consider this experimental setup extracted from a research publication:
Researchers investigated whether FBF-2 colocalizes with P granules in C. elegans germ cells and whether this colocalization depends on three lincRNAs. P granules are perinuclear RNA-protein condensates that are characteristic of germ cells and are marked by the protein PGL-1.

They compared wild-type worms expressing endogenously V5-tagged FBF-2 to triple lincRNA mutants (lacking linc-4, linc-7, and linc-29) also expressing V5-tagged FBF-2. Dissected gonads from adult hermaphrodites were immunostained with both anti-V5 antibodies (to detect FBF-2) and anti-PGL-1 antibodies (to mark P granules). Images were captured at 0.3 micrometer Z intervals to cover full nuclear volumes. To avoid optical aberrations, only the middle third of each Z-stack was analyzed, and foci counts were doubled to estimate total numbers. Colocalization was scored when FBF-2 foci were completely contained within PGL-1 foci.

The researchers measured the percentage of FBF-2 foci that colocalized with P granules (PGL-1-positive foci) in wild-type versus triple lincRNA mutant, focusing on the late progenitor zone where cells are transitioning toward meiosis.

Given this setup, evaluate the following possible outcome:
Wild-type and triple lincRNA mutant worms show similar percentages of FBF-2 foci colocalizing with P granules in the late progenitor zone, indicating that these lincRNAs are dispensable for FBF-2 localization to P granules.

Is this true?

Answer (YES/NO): NO